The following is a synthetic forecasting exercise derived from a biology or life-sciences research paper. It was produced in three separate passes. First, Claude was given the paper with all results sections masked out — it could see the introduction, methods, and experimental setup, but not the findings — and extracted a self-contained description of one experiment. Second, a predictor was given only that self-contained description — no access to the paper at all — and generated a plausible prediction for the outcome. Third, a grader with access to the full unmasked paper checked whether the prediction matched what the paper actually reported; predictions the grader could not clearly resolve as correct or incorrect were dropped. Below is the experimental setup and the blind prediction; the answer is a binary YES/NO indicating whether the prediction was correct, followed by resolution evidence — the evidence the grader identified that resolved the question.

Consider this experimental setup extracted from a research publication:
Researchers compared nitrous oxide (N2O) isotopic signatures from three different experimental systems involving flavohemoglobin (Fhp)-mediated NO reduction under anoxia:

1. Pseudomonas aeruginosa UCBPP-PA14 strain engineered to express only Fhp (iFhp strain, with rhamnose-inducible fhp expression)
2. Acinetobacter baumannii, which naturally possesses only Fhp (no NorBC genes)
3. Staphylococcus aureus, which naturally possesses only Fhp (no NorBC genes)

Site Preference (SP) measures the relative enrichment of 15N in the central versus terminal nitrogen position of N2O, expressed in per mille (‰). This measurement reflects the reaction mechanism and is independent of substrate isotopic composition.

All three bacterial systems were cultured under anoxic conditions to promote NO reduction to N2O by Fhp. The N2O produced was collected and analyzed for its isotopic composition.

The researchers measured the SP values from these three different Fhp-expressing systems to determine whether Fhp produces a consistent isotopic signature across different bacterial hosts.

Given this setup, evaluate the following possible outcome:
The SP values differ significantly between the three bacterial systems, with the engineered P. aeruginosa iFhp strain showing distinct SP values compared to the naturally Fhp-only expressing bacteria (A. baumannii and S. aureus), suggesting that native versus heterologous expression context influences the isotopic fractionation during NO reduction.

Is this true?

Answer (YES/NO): NO